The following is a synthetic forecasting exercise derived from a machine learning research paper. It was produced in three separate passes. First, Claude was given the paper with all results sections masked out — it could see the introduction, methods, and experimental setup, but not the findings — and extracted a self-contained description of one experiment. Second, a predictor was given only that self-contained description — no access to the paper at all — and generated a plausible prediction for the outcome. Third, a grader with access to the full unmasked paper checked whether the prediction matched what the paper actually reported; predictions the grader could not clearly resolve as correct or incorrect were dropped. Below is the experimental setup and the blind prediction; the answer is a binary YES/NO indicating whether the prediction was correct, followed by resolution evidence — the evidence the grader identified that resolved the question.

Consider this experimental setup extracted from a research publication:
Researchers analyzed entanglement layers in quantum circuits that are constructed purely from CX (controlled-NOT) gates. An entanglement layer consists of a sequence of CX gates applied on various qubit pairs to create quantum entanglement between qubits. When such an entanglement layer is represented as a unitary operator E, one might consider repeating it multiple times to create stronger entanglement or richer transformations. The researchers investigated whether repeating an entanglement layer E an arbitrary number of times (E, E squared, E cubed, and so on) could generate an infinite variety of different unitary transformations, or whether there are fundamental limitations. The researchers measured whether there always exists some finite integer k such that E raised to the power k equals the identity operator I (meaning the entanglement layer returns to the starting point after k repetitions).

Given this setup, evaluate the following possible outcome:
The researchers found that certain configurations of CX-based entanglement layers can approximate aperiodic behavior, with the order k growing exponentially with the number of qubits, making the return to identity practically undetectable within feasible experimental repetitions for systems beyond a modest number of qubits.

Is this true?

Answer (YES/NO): NO